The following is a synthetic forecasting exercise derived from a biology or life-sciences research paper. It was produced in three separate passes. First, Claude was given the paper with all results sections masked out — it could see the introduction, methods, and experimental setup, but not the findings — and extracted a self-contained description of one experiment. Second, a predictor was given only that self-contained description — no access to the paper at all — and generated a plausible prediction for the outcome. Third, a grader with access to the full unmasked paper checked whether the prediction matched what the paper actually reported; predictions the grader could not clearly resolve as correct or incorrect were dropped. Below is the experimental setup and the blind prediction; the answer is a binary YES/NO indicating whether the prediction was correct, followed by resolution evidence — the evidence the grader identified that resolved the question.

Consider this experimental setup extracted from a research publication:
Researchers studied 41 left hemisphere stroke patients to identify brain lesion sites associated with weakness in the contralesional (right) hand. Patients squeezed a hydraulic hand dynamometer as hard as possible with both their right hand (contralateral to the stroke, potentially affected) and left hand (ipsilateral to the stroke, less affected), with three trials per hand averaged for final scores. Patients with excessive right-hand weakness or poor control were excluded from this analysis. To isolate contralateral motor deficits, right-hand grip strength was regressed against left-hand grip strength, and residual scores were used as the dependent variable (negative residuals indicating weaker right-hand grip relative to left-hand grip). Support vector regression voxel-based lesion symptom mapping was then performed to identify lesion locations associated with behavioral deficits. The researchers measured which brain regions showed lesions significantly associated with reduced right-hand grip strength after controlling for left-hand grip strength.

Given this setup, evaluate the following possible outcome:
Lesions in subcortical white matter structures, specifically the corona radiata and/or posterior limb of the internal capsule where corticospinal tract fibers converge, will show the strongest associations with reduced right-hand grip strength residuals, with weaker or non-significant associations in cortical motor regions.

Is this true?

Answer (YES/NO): NO